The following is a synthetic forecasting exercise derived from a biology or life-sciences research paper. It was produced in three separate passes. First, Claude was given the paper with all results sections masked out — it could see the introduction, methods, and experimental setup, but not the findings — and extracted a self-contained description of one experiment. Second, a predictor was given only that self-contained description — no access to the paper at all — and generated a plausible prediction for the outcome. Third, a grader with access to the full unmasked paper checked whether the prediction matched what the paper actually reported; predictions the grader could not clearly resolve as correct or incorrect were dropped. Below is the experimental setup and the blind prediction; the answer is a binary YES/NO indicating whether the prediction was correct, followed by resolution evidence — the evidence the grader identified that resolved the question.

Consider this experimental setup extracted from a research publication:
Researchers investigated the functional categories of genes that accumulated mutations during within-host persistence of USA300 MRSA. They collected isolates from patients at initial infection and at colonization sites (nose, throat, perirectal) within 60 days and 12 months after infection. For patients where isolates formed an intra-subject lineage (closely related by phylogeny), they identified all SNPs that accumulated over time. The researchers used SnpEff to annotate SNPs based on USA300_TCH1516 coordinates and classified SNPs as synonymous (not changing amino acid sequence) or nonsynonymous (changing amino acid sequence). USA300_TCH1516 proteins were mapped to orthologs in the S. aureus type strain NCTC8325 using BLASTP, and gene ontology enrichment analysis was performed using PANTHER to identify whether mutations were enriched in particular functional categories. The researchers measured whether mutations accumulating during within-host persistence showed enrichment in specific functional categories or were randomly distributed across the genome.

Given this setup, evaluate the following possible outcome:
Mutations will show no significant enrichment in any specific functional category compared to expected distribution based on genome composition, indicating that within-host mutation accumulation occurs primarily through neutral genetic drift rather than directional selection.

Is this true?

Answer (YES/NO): YES